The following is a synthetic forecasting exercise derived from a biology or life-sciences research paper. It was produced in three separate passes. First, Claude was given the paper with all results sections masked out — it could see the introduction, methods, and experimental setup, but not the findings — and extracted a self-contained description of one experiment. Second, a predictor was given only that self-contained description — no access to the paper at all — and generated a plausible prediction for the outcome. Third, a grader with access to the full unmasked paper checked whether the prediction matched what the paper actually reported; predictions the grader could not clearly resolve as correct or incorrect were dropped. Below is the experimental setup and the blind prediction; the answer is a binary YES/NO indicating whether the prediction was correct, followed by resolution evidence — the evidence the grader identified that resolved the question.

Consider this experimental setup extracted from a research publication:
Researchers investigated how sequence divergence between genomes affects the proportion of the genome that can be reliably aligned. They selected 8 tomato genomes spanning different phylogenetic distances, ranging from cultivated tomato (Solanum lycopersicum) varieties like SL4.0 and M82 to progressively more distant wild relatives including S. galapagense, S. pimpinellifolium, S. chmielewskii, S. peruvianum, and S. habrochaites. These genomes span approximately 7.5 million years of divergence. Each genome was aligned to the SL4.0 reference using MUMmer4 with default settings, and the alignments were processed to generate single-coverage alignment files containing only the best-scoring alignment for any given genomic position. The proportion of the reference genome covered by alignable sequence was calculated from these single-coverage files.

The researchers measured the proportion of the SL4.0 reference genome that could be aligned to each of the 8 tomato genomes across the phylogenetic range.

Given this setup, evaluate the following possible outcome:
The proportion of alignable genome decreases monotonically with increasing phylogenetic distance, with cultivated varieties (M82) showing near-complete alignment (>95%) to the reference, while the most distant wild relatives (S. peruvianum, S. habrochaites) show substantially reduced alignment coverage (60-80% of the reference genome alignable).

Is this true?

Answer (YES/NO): NO